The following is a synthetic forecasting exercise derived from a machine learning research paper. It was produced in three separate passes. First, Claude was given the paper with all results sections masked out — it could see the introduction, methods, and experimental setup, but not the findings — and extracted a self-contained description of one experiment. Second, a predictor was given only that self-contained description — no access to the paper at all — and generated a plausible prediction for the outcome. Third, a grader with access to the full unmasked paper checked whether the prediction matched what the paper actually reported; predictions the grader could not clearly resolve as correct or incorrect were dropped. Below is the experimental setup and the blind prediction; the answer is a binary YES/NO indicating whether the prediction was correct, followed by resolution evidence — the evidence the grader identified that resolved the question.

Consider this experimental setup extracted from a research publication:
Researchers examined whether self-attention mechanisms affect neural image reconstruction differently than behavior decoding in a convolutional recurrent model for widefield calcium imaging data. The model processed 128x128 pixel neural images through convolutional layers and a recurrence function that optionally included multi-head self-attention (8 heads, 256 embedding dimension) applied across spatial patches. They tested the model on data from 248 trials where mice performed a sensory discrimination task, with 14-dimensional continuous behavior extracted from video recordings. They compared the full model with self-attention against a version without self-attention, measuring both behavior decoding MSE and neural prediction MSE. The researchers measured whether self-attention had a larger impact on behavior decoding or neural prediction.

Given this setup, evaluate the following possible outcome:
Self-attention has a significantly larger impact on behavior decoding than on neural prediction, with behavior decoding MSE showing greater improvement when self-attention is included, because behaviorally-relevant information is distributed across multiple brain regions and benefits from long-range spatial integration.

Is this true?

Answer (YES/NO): NO